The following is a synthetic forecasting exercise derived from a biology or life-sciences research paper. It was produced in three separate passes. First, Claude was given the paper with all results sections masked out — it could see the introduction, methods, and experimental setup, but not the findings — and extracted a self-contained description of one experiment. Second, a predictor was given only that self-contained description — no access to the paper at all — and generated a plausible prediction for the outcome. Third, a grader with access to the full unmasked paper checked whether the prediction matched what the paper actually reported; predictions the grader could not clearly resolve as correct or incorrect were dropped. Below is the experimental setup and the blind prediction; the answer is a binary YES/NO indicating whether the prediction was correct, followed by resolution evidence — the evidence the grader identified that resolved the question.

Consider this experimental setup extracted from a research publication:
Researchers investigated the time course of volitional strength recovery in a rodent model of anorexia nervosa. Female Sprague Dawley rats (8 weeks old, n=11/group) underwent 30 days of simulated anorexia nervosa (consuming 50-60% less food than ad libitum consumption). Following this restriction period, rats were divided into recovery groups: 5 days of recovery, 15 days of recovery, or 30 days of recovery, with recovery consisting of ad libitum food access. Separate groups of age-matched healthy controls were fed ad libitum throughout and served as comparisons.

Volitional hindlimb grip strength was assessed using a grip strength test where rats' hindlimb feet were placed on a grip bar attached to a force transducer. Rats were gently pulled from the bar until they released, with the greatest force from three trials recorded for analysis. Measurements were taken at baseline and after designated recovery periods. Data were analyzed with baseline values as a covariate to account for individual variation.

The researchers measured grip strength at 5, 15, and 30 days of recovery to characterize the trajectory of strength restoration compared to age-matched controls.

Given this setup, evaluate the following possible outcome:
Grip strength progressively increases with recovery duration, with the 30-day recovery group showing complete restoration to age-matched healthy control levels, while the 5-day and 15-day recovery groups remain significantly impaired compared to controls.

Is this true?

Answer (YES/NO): NO